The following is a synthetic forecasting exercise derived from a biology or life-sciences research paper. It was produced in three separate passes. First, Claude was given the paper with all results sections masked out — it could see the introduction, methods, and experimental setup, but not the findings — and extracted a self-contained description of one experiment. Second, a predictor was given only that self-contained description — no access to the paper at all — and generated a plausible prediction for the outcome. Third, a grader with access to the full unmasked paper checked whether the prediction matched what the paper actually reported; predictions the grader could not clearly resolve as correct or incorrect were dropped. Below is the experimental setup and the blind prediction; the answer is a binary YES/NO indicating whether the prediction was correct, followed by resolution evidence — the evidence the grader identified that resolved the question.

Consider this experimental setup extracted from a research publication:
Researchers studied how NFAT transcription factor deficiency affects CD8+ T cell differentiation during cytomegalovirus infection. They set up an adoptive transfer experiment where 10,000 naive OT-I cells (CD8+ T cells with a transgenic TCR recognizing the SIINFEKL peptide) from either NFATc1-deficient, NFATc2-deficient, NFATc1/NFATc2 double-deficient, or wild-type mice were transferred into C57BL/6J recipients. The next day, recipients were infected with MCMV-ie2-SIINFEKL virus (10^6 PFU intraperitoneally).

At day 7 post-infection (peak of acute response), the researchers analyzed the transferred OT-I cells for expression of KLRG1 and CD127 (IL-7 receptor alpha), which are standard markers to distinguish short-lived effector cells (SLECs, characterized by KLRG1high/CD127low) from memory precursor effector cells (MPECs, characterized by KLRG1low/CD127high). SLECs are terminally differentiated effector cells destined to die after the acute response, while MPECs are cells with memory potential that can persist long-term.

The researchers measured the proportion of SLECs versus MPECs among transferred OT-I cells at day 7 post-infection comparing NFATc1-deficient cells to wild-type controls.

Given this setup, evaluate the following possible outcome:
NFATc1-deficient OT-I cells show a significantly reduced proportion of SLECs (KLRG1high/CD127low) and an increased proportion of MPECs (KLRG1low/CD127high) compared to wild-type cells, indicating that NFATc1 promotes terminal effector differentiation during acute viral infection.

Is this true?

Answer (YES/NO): NO